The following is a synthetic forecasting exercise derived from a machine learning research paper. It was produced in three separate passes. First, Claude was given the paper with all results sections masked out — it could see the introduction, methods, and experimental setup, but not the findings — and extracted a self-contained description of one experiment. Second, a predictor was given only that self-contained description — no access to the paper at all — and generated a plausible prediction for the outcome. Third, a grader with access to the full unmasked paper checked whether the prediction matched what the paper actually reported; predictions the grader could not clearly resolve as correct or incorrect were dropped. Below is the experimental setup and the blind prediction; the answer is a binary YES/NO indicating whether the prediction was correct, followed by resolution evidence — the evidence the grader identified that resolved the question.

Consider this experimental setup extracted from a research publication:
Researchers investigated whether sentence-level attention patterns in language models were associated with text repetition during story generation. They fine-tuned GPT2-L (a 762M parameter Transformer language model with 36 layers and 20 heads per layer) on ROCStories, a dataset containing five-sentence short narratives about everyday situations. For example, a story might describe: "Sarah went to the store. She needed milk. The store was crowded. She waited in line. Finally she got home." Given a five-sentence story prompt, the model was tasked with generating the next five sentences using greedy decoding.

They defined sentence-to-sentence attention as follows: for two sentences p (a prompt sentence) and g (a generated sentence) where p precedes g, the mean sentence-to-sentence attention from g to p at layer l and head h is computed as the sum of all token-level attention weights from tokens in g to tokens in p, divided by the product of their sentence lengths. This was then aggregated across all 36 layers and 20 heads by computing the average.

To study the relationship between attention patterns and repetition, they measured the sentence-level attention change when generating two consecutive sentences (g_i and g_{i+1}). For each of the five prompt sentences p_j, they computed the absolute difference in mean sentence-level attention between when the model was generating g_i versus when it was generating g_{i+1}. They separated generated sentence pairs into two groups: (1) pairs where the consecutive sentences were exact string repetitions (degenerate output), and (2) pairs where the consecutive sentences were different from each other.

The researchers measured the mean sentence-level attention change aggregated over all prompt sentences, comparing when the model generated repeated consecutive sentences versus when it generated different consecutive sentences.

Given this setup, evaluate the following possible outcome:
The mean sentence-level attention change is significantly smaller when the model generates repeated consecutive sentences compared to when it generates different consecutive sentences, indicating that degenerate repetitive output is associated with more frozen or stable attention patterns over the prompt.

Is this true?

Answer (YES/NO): YES